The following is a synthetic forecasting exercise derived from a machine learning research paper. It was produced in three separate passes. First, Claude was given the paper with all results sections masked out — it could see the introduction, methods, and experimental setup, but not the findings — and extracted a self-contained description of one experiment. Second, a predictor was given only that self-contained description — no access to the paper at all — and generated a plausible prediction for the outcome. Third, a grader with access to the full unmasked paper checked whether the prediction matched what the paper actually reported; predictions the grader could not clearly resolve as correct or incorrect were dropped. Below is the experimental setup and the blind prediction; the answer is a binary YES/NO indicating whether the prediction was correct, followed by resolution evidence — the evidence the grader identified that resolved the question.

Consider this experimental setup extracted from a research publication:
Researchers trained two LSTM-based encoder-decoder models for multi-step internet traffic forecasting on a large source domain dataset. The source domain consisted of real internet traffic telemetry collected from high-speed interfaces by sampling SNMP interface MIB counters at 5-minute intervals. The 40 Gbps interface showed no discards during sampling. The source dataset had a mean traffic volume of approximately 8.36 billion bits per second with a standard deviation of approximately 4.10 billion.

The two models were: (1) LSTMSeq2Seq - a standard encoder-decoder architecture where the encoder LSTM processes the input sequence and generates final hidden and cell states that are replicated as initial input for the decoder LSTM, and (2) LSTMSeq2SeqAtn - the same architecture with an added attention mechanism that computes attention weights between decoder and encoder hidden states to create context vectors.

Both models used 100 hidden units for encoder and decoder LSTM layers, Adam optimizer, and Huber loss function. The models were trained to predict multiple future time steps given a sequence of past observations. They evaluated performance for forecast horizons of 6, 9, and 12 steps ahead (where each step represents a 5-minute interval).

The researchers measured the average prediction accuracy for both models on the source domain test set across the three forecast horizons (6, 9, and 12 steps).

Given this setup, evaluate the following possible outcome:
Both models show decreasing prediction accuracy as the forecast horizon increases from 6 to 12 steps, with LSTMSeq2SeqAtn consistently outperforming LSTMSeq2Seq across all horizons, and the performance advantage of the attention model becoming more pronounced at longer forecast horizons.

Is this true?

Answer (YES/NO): NO